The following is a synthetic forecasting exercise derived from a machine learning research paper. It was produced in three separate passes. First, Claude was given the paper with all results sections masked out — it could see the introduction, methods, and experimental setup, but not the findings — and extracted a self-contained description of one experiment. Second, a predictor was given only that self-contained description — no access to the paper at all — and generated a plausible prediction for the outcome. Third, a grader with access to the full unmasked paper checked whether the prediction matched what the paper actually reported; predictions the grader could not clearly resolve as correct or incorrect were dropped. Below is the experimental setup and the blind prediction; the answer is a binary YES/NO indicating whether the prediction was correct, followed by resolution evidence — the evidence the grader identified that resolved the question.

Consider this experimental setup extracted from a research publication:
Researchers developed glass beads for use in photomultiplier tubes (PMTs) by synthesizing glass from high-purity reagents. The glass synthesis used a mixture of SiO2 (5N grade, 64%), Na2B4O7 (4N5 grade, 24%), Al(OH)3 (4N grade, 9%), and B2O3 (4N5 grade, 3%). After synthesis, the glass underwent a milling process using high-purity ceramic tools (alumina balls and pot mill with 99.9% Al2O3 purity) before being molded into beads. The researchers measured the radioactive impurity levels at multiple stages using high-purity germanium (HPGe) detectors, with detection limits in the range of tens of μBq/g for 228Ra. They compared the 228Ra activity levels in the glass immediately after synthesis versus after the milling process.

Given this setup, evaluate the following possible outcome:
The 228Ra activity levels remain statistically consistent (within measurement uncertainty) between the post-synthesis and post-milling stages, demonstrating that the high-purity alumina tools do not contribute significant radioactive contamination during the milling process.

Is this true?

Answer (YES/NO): NO